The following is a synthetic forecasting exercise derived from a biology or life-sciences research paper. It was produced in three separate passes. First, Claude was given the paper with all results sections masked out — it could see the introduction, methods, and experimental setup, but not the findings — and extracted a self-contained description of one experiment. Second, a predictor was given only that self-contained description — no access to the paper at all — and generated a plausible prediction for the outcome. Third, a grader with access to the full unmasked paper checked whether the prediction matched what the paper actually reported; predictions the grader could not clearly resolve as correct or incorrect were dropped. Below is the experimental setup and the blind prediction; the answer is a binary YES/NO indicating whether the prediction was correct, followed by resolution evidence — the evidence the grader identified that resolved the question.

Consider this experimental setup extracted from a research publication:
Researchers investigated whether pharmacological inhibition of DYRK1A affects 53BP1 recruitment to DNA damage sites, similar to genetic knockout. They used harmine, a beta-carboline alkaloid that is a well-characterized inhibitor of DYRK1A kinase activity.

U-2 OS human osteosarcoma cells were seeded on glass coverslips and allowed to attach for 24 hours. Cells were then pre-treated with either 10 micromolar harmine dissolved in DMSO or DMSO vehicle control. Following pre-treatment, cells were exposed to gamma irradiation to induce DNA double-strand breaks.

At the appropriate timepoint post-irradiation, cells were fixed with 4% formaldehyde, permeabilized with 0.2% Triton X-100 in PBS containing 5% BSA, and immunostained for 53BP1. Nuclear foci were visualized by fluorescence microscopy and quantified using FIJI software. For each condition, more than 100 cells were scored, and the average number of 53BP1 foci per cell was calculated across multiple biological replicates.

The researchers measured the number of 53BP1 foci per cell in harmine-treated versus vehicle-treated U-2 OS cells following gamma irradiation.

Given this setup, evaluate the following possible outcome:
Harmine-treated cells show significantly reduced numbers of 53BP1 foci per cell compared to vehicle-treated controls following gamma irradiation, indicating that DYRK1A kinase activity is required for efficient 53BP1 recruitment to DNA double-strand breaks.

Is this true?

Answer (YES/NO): NO